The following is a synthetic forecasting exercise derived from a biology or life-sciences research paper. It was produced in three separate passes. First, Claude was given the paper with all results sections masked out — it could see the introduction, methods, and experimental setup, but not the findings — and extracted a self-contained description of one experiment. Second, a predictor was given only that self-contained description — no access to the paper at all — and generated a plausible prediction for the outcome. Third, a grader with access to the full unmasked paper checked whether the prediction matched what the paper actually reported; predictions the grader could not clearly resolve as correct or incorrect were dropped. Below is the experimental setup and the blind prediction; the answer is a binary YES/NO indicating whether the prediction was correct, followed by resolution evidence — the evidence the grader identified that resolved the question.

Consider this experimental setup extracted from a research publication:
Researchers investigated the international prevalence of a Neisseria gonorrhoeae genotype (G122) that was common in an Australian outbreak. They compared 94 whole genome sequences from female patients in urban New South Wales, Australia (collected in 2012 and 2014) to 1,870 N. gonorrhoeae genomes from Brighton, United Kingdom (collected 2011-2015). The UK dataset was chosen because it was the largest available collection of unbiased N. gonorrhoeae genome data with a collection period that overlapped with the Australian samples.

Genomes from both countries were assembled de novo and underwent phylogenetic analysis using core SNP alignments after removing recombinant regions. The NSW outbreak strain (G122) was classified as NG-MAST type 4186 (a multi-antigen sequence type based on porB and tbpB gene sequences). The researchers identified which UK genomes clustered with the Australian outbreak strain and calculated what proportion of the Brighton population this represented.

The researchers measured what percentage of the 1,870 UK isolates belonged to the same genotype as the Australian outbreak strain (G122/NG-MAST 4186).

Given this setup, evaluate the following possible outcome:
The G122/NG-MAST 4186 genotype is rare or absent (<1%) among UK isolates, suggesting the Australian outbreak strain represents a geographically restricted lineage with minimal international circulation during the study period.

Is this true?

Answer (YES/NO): NO